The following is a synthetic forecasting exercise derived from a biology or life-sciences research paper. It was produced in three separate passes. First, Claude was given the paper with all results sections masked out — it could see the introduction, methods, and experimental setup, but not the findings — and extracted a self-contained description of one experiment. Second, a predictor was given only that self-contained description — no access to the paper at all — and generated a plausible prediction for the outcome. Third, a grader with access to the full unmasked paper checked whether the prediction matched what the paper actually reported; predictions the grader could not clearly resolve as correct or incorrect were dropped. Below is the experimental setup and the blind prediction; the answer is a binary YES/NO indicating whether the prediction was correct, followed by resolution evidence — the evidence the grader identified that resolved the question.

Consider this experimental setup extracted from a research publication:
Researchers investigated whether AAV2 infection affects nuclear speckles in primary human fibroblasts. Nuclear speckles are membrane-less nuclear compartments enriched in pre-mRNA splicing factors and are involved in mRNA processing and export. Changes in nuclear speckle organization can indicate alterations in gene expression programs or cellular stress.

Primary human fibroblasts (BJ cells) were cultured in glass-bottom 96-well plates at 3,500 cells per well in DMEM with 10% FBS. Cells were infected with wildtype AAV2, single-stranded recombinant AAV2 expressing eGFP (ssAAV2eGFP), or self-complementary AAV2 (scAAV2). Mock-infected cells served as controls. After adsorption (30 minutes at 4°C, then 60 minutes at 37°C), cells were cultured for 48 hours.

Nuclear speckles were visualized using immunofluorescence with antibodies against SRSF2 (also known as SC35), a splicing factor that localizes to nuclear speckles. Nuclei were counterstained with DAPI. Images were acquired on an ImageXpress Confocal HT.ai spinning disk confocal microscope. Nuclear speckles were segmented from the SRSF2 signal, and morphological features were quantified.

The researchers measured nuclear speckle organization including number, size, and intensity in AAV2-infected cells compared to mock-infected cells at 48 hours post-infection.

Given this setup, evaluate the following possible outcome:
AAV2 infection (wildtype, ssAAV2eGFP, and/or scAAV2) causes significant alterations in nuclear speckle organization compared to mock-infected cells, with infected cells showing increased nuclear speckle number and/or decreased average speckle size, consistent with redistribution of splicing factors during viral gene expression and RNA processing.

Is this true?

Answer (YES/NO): YES